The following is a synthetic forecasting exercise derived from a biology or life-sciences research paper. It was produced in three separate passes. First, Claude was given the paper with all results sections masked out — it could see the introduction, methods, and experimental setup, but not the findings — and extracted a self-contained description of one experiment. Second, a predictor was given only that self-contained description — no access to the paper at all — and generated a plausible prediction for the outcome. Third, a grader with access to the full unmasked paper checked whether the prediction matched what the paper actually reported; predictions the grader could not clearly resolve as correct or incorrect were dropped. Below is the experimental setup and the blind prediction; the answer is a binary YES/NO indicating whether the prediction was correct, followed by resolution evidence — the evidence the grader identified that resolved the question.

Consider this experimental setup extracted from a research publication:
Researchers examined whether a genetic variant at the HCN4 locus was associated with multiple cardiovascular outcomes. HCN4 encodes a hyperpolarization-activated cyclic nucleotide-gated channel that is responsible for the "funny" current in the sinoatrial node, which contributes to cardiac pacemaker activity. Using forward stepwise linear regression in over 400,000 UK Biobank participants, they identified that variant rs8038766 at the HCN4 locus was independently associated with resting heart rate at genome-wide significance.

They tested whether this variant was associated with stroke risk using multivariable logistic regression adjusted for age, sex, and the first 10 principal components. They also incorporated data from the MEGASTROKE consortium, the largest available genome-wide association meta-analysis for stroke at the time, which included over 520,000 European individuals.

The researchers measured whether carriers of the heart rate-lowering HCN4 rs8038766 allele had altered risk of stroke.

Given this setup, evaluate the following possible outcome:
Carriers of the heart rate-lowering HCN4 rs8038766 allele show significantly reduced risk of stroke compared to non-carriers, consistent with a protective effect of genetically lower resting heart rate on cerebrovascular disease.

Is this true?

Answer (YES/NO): NO